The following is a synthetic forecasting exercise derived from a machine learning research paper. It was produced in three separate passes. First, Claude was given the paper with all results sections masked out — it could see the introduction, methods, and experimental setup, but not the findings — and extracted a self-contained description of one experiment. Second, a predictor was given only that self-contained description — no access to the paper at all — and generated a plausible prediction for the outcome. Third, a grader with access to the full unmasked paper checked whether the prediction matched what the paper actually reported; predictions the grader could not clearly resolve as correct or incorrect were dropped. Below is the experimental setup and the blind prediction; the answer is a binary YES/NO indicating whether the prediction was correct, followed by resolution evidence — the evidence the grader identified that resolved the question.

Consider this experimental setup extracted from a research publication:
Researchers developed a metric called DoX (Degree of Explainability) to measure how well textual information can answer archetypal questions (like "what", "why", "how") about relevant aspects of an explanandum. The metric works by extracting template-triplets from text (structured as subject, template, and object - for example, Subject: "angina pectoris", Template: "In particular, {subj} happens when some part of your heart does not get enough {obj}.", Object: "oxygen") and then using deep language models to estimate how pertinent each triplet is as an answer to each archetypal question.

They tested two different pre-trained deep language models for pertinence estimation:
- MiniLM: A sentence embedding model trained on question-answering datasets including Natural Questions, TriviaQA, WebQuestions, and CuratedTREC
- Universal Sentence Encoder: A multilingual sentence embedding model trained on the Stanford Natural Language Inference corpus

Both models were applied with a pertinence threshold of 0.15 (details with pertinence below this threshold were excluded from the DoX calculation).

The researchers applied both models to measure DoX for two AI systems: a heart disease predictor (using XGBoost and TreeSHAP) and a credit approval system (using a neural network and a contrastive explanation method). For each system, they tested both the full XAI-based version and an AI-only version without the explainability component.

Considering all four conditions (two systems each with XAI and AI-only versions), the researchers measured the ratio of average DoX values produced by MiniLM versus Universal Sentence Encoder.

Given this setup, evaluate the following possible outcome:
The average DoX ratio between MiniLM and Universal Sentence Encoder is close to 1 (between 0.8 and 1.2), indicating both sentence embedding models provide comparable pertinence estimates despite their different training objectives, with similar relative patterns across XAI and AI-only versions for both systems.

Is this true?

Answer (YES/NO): NO